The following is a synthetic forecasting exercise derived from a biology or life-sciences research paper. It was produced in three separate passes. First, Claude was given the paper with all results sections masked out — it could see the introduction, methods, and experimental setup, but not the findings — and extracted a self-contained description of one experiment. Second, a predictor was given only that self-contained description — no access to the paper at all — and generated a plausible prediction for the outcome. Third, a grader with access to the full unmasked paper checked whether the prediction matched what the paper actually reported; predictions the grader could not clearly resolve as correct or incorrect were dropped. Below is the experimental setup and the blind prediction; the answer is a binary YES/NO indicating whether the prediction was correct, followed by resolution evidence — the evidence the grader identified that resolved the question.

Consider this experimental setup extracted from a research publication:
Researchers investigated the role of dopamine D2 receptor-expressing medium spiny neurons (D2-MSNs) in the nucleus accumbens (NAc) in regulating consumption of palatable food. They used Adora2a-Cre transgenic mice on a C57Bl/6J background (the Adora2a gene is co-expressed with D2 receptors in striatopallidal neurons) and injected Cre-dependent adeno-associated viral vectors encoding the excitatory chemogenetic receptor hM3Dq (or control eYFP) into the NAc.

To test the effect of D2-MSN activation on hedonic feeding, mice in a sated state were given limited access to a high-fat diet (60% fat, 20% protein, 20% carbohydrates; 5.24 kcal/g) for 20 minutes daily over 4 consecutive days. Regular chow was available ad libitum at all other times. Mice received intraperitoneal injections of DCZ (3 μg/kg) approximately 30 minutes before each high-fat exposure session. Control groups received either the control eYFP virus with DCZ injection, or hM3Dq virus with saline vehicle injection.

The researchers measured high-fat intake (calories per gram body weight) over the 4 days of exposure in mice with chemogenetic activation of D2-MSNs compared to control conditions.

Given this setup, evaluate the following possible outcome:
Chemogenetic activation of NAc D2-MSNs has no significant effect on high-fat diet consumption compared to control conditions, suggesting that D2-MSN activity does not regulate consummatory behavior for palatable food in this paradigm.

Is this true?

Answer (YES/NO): NO